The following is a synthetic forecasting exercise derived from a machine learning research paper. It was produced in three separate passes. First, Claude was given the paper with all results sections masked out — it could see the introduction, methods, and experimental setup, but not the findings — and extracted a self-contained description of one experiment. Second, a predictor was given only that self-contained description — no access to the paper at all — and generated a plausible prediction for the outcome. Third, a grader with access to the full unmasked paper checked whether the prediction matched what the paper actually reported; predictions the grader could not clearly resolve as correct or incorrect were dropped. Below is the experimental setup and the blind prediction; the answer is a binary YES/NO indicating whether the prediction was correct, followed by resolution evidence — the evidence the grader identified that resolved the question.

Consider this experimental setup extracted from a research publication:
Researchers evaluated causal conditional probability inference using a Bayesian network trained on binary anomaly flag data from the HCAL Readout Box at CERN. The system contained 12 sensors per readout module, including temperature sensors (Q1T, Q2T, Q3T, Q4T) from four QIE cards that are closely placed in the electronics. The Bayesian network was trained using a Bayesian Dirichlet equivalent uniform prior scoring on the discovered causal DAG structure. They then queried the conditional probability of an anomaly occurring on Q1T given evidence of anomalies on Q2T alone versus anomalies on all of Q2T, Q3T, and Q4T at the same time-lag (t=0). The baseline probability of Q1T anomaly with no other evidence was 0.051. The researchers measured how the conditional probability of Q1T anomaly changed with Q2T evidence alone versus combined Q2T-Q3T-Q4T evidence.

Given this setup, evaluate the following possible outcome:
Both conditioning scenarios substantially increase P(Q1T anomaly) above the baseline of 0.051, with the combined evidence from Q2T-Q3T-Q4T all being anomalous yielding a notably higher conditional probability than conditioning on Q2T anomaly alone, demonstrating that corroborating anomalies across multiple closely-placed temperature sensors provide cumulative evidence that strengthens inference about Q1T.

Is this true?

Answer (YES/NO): NO